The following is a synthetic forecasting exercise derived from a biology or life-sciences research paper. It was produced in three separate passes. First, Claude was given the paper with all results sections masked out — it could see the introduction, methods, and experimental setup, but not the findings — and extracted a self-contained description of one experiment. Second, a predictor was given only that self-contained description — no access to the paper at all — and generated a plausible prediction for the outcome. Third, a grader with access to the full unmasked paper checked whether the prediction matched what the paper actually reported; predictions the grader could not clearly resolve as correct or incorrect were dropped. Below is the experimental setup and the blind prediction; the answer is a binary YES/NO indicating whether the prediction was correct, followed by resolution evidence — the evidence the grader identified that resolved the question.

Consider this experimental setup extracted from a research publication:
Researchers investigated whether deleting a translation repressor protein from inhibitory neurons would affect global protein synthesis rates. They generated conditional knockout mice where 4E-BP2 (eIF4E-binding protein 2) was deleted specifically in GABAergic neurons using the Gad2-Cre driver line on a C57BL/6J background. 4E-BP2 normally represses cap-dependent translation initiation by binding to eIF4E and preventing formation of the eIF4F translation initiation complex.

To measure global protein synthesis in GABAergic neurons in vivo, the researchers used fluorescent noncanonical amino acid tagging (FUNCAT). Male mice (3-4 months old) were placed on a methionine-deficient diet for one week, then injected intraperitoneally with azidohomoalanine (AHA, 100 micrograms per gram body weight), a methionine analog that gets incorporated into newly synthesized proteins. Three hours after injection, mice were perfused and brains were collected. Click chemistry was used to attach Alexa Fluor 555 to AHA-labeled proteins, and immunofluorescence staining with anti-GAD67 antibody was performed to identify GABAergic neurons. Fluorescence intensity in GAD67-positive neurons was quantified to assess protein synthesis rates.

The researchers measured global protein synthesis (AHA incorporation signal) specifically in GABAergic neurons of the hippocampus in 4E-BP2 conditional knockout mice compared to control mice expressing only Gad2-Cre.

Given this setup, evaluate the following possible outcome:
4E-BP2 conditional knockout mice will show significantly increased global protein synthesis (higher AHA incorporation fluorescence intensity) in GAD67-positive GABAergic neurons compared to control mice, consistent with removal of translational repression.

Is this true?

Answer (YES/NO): NO